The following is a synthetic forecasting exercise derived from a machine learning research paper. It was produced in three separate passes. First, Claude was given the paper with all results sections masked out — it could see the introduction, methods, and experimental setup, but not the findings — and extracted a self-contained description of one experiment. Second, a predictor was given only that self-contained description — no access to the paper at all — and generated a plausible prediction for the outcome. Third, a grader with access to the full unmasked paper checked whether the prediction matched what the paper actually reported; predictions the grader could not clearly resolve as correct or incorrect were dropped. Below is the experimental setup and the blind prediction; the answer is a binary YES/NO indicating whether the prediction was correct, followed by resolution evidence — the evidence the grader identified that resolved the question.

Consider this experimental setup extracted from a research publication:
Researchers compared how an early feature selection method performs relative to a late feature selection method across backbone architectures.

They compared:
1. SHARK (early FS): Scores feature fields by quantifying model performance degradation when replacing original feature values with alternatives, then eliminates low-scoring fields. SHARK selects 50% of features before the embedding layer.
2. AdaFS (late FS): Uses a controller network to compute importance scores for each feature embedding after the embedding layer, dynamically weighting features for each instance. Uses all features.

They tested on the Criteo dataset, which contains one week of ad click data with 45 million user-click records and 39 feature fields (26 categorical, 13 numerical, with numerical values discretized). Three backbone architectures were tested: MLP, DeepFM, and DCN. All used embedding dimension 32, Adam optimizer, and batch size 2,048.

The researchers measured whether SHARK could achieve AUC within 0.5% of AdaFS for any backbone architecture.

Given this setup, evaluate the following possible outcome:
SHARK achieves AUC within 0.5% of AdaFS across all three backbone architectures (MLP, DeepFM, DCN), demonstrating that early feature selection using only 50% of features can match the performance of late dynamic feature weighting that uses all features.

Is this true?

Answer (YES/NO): YES